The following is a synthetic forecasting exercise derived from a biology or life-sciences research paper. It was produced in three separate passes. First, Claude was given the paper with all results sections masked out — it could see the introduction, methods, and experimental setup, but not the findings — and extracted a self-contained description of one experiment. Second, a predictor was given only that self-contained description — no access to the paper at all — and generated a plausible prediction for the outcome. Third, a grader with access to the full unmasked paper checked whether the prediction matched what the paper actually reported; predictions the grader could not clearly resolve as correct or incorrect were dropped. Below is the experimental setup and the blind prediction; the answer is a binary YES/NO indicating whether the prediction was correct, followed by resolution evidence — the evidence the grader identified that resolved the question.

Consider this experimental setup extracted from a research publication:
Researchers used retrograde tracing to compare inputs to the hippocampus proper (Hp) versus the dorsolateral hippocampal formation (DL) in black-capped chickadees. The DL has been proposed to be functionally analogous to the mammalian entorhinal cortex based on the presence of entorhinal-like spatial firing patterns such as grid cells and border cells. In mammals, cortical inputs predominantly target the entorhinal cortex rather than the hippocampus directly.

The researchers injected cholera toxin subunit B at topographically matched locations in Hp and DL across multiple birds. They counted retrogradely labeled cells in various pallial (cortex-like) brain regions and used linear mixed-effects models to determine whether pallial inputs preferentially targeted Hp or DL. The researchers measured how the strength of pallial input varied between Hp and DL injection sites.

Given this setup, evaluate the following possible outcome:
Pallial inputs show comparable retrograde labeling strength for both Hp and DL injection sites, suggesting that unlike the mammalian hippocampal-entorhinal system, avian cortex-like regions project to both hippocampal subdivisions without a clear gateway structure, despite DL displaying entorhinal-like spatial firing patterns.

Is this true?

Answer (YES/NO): NO